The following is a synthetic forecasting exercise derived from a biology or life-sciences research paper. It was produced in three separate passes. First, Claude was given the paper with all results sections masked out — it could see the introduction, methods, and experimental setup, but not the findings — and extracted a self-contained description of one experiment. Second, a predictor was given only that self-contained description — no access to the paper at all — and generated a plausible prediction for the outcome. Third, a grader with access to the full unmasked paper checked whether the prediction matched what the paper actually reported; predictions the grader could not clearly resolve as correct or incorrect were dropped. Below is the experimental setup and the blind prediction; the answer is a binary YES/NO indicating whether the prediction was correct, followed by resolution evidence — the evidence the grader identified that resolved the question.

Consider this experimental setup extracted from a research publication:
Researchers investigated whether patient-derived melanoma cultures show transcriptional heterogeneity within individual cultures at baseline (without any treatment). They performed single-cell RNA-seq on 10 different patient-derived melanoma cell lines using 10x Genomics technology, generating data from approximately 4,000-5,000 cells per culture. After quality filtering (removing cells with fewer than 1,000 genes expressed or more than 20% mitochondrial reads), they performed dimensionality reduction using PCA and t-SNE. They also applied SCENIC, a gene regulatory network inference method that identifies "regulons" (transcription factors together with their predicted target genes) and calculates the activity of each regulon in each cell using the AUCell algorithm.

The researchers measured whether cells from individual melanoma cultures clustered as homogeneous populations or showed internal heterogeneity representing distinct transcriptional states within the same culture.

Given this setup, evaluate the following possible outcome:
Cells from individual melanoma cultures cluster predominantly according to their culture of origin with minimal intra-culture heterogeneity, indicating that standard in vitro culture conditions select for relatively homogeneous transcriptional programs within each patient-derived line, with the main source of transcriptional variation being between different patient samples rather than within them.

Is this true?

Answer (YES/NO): NO